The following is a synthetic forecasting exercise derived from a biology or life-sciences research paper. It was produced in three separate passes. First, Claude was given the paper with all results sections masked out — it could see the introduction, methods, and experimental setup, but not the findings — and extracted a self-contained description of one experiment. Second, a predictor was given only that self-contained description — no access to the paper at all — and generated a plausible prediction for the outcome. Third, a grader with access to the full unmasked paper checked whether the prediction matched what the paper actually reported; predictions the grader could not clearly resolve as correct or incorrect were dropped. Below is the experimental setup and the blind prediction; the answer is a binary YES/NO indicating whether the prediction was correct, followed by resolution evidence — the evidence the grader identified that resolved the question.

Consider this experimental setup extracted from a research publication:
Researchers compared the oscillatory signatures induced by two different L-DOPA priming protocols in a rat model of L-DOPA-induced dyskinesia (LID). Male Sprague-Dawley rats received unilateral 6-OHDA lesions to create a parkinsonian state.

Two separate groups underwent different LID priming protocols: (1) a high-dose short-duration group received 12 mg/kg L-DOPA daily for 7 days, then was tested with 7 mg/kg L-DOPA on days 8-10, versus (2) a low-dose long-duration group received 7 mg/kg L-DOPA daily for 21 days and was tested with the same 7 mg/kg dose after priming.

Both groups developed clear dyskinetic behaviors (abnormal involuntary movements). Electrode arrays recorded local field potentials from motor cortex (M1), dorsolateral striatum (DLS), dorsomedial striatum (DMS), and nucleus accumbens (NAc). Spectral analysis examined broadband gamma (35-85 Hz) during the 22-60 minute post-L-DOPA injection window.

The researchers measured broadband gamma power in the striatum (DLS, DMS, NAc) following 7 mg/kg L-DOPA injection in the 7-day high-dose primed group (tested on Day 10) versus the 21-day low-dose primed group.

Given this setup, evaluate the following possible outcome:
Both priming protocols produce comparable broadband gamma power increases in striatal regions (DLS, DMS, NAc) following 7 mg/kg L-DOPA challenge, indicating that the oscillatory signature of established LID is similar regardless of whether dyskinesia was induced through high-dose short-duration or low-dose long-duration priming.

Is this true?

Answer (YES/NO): NO